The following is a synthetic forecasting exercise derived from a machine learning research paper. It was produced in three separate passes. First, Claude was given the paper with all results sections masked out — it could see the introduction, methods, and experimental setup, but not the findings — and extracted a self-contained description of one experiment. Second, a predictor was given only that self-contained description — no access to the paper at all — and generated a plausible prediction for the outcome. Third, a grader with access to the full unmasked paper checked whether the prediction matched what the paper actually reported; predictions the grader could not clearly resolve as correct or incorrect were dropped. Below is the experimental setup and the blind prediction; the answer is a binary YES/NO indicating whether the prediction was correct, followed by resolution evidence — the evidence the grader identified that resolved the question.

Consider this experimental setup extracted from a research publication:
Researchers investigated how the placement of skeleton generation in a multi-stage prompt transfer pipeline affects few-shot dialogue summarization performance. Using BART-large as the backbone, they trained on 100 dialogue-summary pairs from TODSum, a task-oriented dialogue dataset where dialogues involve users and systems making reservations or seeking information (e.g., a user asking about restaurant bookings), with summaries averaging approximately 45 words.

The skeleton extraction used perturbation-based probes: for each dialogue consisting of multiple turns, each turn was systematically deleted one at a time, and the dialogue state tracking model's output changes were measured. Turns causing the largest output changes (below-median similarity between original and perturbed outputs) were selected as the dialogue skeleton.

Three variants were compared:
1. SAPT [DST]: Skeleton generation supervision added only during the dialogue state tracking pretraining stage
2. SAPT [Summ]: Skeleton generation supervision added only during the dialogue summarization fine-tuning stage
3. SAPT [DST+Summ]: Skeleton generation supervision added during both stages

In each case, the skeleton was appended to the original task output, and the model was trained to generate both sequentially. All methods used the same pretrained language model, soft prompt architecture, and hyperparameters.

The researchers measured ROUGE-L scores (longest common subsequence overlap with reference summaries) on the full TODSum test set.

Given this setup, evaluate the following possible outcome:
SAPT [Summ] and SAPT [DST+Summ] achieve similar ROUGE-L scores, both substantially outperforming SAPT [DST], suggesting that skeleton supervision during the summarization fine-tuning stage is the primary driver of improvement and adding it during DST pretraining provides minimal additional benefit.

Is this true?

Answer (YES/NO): NO